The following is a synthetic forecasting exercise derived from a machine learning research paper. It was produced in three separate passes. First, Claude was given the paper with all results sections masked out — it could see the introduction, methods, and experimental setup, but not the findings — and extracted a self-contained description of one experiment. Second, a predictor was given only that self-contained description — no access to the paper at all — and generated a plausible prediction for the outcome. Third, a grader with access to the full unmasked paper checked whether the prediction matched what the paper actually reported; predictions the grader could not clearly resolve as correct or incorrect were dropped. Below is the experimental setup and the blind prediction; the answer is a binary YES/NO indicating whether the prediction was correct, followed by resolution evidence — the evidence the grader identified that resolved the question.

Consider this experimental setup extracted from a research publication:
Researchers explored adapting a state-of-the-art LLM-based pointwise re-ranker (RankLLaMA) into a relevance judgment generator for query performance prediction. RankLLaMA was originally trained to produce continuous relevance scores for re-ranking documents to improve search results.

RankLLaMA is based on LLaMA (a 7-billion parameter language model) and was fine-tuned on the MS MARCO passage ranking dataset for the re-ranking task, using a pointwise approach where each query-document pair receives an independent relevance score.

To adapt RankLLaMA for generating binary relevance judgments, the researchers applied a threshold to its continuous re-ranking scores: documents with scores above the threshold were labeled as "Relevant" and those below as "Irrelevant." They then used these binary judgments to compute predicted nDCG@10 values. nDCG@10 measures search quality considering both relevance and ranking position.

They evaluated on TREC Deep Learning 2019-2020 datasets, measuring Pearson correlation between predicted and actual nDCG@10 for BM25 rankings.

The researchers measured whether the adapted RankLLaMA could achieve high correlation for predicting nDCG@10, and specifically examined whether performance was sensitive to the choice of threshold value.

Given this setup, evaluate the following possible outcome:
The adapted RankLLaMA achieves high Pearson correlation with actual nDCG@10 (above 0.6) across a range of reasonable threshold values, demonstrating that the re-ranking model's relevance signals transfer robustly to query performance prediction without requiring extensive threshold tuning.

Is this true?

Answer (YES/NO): NO